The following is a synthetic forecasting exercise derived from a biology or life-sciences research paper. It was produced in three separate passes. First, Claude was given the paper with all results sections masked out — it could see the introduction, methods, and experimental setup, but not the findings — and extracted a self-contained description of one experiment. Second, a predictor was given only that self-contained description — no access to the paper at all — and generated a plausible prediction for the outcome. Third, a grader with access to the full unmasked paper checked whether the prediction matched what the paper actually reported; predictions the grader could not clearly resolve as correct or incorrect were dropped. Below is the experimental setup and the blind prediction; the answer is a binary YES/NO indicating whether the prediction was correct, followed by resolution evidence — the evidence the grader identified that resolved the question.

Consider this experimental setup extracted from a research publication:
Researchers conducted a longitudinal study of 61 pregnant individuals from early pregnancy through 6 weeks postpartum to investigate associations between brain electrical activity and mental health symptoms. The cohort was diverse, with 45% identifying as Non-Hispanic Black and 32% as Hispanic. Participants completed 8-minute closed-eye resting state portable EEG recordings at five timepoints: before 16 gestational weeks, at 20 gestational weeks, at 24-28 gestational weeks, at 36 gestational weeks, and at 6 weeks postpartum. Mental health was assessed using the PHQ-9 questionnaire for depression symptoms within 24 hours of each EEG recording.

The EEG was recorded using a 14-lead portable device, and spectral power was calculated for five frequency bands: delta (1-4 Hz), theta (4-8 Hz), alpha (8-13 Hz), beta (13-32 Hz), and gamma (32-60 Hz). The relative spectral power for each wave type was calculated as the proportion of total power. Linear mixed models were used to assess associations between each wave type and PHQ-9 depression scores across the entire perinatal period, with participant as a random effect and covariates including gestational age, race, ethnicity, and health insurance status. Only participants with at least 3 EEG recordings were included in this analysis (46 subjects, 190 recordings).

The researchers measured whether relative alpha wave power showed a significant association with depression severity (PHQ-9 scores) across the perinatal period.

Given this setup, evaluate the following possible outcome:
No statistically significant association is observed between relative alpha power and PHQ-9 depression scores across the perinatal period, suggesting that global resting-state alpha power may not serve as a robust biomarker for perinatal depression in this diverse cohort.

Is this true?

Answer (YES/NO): YES